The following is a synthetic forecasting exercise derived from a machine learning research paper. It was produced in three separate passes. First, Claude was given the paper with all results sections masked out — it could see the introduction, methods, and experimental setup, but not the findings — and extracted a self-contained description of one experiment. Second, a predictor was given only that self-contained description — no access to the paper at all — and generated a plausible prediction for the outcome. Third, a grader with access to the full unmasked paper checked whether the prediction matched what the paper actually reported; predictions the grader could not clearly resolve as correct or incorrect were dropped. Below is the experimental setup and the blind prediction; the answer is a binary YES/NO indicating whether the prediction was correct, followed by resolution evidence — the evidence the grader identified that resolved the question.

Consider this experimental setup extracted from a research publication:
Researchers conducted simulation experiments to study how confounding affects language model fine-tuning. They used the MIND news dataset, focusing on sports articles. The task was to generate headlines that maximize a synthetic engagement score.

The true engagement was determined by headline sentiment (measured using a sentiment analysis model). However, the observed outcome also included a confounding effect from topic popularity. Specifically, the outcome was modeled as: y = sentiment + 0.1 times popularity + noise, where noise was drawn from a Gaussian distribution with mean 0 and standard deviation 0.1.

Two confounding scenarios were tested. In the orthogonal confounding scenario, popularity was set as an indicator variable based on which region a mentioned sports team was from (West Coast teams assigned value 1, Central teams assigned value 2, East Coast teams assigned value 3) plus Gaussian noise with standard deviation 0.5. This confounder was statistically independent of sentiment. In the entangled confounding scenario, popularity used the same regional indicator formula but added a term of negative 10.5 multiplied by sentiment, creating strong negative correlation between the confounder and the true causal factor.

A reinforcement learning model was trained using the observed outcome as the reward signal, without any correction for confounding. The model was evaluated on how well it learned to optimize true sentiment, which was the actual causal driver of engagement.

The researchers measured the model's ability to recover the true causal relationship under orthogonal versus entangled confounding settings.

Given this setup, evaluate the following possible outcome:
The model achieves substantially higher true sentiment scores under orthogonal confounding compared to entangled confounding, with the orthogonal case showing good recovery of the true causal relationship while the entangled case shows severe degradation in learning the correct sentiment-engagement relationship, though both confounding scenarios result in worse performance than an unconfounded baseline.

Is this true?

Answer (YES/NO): YES